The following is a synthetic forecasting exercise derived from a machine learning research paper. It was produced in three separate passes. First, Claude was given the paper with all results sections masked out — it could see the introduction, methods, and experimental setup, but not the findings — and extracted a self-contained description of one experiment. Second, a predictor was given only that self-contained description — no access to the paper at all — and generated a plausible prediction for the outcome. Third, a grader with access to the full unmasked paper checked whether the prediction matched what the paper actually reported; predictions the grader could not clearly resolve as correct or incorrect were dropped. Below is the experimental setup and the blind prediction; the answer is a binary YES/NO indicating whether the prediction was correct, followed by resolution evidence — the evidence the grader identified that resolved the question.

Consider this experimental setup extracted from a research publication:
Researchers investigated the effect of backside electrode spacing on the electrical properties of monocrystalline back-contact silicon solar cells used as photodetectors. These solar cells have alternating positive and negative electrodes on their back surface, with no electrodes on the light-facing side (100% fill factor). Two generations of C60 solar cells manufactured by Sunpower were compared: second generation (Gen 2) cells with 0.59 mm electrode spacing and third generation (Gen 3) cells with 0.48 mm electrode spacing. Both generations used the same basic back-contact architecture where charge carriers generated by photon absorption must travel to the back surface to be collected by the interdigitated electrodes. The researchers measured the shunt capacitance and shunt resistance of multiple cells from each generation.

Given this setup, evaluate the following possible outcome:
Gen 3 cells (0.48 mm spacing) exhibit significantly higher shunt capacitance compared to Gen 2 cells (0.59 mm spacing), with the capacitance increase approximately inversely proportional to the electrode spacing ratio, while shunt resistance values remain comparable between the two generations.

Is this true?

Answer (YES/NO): NO